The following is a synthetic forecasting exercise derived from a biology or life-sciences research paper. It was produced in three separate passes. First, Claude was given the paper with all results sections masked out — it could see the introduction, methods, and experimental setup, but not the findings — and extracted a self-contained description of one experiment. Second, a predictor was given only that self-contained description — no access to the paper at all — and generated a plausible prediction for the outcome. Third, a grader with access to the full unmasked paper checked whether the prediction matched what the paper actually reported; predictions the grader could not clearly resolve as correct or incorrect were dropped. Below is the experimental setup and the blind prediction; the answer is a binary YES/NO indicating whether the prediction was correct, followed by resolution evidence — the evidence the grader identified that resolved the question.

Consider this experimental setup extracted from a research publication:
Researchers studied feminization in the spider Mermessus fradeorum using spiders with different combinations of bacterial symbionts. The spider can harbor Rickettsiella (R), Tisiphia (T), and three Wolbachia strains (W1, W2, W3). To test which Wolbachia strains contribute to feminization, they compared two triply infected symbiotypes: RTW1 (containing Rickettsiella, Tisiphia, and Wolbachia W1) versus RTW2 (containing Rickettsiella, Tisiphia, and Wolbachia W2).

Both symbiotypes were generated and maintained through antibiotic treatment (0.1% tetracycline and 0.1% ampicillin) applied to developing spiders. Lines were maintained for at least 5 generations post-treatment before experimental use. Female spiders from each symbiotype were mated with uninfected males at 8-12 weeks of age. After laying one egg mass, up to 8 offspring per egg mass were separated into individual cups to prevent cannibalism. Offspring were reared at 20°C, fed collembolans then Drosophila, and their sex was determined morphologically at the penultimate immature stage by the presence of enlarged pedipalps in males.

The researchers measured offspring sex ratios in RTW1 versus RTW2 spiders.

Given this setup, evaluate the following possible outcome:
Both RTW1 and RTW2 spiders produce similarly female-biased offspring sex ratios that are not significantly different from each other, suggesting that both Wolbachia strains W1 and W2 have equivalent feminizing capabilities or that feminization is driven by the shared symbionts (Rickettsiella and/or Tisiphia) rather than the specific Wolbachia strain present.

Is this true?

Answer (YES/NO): NO